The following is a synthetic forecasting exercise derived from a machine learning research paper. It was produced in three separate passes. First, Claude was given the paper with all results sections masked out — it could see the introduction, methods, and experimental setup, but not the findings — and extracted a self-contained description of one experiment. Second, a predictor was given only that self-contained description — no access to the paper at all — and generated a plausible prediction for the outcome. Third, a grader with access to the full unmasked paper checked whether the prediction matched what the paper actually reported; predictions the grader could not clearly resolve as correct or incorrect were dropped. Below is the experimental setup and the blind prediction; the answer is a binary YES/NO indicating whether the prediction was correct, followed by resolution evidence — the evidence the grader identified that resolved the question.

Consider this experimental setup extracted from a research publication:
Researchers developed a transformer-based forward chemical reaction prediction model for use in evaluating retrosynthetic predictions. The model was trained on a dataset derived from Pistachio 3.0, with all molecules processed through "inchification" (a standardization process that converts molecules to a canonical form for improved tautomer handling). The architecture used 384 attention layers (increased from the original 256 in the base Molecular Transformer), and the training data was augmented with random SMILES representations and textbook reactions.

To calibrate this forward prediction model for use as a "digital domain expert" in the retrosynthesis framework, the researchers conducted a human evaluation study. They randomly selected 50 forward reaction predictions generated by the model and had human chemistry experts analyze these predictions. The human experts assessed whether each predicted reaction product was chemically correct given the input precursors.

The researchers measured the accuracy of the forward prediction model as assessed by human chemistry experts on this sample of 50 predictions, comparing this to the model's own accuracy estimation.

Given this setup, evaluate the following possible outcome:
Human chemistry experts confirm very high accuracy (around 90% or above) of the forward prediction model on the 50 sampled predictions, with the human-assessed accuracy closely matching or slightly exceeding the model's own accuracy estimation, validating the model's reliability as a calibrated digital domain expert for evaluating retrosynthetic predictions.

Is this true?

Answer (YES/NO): NO